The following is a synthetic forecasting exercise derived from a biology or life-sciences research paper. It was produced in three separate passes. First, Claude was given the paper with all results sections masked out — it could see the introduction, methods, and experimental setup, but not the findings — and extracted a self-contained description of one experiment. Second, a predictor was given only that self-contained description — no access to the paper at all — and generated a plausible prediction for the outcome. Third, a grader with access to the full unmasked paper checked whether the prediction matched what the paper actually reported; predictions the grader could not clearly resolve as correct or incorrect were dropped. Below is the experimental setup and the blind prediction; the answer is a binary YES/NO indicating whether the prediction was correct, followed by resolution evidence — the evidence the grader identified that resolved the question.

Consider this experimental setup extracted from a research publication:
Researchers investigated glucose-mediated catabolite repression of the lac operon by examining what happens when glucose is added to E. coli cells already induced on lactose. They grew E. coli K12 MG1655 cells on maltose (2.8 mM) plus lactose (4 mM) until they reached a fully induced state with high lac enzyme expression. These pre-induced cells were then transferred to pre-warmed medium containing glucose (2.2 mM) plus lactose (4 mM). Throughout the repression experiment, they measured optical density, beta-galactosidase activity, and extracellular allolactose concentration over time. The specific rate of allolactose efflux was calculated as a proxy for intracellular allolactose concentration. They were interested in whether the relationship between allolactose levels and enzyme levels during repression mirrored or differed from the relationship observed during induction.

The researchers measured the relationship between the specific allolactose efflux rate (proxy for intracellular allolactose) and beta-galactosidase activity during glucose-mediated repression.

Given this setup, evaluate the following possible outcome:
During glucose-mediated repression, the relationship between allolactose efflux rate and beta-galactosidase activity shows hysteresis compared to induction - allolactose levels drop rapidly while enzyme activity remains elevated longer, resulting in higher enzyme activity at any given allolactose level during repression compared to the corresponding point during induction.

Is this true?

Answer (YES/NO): YES